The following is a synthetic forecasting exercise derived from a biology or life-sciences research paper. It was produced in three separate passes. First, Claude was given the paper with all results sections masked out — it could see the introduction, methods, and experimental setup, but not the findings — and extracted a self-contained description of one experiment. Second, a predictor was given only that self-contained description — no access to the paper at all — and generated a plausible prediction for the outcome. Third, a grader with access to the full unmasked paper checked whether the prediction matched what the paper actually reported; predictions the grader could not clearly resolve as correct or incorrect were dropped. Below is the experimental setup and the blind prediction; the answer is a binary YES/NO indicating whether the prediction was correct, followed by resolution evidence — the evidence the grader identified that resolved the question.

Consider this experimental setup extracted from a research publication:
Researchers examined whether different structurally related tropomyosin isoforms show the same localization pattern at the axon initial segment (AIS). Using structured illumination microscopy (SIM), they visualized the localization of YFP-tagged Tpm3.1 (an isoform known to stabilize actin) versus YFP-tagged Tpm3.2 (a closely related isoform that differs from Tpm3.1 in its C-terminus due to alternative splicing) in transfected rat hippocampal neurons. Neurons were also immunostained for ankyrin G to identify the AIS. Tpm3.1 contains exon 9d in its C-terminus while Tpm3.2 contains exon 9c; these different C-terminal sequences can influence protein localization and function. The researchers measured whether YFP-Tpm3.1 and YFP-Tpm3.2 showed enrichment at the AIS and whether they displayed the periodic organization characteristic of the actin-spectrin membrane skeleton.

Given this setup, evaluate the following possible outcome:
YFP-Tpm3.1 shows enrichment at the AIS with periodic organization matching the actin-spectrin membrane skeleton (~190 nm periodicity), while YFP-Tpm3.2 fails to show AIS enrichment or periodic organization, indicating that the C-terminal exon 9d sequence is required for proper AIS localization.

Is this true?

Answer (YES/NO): NO